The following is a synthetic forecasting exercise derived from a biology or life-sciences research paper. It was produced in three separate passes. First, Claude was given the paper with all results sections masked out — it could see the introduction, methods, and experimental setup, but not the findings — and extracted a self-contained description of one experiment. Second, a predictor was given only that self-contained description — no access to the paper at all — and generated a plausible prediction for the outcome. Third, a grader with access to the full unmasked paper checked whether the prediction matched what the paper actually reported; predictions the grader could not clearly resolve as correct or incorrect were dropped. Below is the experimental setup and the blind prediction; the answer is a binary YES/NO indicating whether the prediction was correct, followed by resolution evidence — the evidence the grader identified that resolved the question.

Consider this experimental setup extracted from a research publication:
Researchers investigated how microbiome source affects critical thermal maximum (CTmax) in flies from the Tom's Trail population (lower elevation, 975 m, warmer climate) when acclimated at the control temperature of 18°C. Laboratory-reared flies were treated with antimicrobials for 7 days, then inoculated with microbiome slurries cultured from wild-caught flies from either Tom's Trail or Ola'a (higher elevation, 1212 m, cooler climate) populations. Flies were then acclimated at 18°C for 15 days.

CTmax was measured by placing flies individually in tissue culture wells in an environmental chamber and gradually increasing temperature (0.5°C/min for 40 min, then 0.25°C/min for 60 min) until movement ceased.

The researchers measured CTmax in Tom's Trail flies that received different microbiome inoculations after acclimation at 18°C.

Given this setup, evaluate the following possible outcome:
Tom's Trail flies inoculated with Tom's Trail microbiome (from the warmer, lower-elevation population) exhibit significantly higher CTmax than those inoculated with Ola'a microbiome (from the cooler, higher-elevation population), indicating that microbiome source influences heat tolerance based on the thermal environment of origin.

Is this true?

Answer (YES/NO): NO